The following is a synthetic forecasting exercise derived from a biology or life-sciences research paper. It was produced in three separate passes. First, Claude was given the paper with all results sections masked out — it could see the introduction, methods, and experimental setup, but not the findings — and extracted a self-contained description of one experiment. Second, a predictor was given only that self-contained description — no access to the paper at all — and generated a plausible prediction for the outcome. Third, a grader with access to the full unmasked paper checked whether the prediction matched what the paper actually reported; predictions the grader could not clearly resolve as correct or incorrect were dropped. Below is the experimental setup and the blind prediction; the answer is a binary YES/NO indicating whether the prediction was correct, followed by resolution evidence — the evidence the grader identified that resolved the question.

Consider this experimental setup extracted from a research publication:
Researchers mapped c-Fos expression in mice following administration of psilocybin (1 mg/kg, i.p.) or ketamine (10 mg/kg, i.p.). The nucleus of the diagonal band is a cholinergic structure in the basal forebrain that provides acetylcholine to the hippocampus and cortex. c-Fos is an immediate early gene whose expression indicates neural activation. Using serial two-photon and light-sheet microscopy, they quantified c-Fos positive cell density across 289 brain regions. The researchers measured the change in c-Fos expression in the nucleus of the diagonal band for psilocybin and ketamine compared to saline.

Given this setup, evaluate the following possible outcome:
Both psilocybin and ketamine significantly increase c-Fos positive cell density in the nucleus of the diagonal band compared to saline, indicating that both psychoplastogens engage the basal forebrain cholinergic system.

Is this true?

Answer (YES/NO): NO